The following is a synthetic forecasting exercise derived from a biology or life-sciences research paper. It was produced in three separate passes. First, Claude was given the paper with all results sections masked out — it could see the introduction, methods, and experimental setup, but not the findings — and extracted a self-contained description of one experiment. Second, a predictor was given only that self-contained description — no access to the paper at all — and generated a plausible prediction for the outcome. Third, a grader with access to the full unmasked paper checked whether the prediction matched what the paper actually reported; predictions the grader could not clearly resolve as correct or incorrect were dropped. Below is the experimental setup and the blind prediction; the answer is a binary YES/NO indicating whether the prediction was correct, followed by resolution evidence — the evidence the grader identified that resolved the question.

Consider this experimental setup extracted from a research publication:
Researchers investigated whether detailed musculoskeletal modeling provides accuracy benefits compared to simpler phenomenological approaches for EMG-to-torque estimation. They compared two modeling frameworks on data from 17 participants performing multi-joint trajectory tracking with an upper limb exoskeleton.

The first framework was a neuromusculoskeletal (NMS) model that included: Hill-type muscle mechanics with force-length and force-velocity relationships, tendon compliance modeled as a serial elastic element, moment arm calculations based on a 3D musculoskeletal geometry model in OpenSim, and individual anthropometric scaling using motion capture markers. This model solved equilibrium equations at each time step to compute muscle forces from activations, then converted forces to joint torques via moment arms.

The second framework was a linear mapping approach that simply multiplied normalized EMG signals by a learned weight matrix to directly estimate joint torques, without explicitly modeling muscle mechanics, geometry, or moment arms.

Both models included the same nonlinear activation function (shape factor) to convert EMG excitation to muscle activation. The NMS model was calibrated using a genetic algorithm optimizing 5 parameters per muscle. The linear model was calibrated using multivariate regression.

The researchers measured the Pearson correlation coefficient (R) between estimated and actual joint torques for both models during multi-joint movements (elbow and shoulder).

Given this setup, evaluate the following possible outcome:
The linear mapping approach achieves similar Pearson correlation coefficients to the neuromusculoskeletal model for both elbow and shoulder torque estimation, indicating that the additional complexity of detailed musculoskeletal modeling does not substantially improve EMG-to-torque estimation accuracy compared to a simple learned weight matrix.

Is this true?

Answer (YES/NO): YES